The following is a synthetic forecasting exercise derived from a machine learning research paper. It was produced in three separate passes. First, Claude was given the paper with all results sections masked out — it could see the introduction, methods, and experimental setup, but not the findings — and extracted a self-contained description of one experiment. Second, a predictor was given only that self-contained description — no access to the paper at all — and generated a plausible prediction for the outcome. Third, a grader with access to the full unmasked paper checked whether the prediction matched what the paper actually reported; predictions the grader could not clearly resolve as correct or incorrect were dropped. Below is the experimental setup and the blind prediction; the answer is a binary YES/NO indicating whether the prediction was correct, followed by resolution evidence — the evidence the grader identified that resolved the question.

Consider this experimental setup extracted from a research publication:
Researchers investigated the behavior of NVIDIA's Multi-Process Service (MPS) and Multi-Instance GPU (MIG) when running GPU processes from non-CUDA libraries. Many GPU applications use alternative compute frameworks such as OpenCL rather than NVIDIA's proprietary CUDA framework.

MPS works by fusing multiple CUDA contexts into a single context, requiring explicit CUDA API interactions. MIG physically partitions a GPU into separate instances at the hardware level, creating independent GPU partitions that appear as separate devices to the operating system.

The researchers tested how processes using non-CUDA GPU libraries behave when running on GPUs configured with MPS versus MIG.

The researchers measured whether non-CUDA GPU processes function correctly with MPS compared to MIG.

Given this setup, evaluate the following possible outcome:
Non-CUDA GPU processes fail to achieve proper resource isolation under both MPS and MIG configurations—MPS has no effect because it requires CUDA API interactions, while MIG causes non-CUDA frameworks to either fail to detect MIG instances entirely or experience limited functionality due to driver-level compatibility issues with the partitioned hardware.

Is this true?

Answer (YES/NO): NO